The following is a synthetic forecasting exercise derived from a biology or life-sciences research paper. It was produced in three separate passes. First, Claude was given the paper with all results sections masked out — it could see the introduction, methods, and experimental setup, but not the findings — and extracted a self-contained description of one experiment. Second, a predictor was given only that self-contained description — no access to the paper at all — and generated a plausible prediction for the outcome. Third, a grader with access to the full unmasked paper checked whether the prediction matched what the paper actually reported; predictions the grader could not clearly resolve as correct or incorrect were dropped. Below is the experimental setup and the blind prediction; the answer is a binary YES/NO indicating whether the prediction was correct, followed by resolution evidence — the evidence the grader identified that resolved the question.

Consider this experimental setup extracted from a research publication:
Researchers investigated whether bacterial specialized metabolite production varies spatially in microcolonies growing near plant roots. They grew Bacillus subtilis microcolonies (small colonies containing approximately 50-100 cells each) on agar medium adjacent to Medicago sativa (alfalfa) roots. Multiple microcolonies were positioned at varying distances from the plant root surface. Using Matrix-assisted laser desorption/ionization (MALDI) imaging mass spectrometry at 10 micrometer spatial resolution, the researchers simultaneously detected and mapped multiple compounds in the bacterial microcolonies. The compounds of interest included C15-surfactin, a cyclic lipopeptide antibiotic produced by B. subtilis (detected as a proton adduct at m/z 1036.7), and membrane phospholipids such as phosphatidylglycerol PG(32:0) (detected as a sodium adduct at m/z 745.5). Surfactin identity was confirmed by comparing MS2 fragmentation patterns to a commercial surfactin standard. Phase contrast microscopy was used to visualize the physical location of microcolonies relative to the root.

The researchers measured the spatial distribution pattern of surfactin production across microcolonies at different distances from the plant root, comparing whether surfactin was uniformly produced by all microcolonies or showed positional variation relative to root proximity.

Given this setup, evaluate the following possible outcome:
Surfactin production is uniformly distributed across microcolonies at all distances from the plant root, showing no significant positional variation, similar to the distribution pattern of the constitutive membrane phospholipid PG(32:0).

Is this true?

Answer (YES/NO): NO